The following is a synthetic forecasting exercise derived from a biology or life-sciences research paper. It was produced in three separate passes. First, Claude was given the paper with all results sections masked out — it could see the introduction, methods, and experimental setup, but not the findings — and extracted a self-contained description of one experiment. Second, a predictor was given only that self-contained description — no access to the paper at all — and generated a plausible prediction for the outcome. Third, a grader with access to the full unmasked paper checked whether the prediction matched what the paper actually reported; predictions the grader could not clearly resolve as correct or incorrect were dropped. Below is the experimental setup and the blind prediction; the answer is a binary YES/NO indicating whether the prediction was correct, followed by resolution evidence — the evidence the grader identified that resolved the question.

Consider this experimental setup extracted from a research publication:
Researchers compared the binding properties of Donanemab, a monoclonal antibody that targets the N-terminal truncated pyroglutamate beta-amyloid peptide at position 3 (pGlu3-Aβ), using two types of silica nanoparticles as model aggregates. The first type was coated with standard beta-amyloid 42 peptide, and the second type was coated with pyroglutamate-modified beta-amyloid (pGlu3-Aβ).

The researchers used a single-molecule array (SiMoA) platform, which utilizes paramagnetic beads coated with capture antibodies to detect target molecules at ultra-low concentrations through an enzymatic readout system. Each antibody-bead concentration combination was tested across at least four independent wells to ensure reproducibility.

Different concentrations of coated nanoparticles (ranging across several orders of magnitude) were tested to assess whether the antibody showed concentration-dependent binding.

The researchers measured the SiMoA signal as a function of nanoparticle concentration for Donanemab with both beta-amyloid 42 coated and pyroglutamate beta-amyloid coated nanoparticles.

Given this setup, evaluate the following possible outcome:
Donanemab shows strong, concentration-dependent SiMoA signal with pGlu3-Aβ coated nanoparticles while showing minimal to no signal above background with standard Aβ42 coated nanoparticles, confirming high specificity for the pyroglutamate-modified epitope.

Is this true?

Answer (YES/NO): YES